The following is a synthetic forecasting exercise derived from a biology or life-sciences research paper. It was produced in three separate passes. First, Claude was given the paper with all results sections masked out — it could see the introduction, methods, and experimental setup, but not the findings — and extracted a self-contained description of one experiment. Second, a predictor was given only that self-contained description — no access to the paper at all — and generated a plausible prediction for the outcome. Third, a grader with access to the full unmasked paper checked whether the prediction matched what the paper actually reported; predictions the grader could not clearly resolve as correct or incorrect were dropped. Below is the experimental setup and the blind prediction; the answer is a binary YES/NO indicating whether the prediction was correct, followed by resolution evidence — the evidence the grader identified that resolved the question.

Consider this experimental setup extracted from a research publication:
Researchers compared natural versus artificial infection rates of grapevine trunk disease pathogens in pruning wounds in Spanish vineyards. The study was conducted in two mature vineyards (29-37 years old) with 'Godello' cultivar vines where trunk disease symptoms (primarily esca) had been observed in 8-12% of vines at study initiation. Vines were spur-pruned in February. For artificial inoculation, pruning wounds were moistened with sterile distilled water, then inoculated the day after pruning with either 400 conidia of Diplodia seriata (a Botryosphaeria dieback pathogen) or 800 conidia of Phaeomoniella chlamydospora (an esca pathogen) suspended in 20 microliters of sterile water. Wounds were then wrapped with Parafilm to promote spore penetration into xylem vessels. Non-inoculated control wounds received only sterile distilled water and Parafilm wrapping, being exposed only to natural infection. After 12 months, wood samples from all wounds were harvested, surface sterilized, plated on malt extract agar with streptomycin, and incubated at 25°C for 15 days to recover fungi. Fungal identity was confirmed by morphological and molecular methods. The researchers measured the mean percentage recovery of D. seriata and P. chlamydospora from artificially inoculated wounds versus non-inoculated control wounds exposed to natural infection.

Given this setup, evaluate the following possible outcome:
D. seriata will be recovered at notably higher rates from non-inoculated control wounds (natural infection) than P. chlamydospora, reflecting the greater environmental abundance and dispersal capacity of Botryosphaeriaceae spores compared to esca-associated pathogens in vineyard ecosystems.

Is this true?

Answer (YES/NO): NO